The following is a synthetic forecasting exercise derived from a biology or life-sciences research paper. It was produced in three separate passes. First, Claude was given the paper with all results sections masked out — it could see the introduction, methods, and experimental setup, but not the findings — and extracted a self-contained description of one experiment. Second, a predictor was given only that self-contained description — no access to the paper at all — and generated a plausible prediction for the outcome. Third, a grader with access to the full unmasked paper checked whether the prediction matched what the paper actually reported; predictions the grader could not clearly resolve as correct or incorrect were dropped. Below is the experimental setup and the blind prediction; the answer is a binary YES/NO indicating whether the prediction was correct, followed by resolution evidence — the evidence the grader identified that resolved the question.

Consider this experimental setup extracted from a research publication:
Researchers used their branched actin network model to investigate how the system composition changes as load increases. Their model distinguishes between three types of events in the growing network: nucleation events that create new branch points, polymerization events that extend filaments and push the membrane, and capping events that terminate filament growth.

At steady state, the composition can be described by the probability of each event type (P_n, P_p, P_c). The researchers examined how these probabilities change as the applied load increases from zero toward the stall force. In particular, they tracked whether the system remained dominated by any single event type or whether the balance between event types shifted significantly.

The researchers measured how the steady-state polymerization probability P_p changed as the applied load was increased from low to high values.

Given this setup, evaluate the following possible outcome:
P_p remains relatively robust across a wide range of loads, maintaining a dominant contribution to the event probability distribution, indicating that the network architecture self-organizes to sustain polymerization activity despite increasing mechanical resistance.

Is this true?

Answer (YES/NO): NO